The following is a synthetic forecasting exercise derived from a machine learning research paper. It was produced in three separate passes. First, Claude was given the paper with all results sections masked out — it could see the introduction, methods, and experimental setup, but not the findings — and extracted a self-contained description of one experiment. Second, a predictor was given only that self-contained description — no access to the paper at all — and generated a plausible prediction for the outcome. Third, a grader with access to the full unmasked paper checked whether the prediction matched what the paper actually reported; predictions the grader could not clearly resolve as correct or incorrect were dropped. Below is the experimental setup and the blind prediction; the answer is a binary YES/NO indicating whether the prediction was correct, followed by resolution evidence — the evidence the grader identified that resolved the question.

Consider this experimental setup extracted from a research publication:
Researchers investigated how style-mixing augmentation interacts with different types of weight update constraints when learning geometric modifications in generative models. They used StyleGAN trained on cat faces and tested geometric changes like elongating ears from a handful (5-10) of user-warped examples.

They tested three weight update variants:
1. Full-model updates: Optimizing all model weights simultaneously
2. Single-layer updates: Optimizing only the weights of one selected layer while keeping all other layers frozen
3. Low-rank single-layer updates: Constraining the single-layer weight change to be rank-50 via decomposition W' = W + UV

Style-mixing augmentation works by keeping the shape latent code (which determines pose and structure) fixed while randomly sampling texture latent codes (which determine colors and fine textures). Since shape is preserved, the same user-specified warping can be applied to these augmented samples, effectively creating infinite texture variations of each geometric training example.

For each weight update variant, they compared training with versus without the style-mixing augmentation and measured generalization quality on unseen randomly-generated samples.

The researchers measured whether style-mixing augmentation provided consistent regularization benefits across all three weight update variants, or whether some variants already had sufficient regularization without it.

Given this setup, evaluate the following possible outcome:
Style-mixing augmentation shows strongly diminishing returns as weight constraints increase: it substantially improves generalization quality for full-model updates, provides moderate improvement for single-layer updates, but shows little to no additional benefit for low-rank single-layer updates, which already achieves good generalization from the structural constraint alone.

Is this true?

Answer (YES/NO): NO